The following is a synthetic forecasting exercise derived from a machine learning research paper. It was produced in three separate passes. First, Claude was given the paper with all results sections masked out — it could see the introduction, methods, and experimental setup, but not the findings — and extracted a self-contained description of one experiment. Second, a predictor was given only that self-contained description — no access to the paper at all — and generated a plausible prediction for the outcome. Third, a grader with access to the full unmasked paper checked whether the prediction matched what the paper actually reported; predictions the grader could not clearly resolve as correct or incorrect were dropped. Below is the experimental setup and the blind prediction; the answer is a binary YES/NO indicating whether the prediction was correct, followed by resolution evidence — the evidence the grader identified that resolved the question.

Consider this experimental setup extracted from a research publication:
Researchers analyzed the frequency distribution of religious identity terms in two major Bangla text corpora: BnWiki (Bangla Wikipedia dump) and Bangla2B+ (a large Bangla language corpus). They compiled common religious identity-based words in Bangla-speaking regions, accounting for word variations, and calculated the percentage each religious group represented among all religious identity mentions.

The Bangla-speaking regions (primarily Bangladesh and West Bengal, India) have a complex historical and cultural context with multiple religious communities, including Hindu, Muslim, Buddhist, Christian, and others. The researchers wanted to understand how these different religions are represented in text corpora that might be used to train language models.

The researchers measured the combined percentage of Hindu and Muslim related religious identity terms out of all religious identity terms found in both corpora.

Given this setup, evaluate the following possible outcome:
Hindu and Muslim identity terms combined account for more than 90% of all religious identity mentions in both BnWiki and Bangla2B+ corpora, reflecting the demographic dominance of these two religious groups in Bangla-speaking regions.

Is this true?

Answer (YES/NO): NO